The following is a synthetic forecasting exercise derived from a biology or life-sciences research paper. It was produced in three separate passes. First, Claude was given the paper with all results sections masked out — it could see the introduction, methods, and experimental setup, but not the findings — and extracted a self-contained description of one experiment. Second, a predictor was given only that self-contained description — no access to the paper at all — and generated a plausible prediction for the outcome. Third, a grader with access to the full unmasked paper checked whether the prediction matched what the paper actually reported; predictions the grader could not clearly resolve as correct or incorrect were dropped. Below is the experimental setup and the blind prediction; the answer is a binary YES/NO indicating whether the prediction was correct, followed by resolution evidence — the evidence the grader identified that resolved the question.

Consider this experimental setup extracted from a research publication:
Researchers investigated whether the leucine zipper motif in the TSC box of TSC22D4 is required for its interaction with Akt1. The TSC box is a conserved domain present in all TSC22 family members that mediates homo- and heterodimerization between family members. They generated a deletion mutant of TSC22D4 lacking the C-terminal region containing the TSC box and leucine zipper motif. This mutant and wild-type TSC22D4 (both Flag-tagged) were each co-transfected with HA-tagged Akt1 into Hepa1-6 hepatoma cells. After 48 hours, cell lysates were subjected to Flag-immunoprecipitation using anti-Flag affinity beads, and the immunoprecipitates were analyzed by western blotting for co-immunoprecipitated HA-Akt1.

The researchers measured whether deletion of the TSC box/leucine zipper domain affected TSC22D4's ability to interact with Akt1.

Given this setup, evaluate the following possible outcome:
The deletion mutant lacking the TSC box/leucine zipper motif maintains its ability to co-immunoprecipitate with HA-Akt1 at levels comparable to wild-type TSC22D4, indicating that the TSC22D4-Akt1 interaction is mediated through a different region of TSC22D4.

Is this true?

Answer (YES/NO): NO